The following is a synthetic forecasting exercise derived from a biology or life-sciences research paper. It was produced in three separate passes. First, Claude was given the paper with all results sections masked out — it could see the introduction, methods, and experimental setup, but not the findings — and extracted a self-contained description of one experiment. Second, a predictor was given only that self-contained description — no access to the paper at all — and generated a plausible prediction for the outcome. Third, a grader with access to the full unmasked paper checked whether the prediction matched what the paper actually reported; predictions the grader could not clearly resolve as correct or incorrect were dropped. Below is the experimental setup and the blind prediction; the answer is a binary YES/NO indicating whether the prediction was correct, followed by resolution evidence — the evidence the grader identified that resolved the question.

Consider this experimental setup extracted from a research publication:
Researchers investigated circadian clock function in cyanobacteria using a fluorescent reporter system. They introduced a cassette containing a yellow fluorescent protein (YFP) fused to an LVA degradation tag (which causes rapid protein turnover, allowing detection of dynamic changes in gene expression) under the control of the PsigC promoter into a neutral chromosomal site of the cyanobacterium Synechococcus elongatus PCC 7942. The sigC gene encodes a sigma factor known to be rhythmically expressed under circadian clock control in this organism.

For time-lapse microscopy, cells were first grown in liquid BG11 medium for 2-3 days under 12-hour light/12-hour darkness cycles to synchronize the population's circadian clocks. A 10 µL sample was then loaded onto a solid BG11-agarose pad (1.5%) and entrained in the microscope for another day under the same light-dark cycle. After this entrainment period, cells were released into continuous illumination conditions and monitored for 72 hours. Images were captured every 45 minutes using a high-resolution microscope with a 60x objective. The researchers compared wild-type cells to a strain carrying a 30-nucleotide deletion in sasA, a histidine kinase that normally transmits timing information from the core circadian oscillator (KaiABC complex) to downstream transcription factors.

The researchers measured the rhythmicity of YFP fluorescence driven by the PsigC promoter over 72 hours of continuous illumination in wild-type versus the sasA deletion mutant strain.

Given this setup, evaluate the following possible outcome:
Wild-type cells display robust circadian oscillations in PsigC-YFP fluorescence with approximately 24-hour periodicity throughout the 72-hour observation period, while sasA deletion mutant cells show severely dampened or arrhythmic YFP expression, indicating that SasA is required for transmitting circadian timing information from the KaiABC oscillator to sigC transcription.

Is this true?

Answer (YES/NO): YES